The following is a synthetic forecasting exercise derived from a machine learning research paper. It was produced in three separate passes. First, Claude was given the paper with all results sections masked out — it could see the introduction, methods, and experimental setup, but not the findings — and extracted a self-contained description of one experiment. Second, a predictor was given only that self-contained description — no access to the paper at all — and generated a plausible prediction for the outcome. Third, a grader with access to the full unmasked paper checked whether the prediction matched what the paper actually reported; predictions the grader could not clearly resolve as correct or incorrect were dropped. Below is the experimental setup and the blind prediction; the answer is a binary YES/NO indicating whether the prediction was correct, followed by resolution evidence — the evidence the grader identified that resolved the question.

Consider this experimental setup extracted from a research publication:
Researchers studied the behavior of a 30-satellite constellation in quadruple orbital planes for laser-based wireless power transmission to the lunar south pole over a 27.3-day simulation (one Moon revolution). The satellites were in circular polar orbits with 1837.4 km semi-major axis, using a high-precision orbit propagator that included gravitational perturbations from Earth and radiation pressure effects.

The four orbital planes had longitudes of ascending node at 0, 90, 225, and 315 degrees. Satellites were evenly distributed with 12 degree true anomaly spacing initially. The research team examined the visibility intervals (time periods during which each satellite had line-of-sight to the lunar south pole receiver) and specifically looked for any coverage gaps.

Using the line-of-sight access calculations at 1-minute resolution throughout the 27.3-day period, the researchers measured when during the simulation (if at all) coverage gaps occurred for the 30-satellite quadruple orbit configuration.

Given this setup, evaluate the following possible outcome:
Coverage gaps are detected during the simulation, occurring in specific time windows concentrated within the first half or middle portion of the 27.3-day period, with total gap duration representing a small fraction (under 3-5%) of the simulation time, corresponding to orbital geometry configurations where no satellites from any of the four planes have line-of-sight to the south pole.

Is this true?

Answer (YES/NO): NO